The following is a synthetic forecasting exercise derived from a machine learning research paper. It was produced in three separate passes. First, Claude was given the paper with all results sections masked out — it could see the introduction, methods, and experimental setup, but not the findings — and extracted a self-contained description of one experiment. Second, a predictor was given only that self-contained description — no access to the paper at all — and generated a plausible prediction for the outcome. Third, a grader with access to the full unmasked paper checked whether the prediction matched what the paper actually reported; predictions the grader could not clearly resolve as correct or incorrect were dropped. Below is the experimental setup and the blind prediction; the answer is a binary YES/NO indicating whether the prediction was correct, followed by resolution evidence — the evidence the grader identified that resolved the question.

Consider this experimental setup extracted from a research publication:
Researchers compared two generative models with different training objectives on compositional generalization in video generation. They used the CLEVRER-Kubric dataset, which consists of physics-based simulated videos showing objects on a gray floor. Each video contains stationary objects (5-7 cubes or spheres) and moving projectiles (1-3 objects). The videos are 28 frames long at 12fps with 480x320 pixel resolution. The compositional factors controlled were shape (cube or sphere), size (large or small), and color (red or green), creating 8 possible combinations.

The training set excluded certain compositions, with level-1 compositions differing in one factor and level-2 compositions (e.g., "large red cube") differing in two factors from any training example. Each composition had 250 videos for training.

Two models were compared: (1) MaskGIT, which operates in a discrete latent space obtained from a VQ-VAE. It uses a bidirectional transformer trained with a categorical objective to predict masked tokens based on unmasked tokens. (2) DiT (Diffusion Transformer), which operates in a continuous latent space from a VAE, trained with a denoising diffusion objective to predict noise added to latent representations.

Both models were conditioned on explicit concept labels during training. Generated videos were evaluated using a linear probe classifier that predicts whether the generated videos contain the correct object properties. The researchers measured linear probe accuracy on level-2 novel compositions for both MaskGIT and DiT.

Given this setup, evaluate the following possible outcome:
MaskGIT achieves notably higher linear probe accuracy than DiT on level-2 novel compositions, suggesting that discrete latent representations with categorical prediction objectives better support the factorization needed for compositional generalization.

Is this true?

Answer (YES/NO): NO